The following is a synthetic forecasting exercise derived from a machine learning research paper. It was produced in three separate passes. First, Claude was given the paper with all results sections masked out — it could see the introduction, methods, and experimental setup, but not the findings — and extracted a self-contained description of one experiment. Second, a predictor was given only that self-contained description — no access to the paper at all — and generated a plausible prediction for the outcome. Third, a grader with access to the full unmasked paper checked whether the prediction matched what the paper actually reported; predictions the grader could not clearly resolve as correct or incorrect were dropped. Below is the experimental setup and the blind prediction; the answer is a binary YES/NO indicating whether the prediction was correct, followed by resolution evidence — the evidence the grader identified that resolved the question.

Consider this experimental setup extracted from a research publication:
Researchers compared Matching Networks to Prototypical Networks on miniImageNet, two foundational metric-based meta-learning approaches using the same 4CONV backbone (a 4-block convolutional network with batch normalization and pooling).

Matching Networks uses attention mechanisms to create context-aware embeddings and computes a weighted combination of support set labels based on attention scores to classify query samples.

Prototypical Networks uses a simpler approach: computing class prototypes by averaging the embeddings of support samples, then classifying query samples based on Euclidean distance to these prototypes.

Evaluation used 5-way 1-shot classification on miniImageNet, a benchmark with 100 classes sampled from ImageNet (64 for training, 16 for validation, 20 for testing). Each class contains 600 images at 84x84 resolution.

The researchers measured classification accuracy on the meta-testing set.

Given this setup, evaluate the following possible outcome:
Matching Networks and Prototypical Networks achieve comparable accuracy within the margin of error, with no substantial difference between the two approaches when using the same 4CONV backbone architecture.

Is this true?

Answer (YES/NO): NO